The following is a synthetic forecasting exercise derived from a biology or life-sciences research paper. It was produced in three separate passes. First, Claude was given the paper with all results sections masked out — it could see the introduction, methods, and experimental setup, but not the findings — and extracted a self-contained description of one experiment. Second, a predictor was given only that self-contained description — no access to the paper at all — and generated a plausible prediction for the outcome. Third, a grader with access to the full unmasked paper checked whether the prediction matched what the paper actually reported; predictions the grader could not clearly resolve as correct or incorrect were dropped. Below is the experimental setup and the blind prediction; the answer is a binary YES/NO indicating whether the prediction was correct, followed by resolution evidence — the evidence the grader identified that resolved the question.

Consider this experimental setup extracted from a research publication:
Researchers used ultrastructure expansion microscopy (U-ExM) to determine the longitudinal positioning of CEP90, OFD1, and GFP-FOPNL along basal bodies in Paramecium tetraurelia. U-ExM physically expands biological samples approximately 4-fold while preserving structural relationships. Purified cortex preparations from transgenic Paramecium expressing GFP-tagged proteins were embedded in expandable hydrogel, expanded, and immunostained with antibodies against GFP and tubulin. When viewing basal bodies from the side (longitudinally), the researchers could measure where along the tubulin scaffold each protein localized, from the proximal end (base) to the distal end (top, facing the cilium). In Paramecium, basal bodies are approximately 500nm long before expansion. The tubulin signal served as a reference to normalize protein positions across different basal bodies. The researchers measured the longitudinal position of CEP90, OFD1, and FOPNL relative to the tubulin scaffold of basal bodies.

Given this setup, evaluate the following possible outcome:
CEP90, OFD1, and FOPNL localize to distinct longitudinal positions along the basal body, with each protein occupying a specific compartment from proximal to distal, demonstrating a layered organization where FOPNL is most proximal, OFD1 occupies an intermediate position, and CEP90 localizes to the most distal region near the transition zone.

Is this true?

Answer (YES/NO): NO